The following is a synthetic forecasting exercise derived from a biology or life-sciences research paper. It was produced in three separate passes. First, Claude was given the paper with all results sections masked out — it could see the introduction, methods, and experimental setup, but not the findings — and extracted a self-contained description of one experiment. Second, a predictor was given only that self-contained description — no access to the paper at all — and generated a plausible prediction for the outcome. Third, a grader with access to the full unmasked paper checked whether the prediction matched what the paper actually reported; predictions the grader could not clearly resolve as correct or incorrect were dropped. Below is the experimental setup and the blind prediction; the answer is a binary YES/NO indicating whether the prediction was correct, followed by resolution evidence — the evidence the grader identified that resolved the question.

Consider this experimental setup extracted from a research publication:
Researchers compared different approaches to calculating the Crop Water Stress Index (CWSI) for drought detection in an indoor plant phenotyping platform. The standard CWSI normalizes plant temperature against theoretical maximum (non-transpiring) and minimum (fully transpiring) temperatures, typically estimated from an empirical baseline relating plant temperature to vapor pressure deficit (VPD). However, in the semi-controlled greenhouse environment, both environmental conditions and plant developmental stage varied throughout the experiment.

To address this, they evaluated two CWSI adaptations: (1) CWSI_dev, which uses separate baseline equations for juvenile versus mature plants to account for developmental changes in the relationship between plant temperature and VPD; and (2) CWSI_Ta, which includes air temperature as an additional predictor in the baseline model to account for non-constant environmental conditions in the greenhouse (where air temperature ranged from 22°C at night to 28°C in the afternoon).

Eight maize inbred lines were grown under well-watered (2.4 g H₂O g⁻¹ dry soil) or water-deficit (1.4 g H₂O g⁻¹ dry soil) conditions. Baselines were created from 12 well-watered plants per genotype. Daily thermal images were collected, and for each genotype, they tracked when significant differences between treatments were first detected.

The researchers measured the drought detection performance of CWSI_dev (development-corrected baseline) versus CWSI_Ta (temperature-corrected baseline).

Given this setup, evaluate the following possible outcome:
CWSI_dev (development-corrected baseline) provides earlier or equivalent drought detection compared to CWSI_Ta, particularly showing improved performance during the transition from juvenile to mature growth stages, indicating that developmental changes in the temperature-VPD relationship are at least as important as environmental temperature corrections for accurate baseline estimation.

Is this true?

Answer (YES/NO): NO